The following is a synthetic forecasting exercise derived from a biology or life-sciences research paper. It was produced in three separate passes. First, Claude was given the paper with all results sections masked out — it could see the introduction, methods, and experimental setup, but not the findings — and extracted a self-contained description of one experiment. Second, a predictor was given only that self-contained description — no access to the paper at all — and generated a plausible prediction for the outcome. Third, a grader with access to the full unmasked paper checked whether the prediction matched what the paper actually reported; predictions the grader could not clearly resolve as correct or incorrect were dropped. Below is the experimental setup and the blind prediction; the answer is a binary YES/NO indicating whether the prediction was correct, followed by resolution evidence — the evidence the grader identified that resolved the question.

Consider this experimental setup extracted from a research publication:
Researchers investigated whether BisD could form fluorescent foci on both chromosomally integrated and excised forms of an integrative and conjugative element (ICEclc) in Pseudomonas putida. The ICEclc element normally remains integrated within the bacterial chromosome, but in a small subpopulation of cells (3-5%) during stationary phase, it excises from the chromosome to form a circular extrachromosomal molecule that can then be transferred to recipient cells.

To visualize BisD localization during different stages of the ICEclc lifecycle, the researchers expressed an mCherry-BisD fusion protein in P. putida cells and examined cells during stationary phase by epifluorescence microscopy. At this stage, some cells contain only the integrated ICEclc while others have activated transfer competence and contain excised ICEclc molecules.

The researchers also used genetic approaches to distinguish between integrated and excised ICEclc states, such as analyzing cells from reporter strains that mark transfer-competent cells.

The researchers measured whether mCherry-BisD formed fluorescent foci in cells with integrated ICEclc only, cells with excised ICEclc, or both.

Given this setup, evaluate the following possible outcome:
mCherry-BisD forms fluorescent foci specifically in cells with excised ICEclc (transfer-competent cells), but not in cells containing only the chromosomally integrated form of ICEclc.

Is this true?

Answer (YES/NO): NO